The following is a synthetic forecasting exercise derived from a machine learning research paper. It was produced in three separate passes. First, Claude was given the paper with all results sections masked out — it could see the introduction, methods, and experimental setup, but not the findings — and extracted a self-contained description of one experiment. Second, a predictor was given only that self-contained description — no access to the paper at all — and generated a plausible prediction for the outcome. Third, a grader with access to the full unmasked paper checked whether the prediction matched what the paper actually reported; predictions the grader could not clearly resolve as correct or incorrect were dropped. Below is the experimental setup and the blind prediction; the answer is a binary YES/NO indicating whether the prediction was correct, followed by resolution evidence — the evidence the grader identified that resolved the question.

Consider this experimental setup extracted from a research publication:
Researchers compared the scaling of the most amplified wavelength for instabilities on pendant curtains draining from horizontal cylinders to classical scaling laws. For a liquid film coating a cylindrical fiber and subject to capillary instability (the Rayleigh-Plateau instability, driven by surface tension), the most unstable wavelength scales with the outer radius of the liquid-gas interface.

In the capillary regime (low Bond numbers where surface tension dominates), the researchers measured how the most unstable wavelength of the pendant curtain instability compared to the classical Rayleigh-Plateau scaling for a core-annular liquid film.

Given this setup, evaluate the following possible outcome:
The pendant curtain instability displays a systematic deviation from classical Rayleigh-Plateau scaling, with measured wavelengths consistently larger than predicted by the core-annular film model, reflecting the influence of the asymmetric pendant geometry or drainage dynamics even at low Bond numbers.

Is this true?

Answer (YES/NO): YES